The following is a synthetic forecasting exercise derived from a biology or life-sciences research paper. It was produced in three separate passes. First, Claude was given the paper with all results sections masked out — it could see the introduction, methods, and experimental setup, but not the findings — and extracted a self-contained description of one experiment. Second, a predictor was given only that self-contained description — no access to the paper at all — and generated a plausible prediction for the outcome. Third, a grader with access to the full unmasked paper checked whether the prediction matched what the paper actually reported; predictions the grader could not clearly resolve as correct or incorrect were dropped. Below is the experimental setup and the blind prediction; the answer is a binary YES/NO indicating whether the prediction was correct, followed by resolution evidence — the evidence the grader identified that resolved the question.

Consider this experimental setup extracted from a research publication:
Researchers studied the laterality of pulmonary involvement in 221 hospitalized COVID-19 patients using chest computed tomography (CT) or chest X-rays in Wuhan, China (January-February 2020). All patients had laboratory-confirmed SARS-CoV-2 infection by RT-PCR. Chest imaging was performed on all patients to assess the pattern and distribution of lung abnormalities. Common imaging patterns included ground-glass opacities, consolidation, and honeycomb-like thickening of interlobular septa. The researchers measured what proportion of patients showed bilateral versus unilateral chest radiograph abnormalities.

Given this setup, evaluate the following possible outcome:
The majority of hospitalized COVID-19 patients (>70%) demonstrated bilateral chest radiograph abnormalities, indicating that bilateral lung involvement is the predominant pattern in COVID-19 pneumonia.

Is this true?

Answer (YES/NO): YES